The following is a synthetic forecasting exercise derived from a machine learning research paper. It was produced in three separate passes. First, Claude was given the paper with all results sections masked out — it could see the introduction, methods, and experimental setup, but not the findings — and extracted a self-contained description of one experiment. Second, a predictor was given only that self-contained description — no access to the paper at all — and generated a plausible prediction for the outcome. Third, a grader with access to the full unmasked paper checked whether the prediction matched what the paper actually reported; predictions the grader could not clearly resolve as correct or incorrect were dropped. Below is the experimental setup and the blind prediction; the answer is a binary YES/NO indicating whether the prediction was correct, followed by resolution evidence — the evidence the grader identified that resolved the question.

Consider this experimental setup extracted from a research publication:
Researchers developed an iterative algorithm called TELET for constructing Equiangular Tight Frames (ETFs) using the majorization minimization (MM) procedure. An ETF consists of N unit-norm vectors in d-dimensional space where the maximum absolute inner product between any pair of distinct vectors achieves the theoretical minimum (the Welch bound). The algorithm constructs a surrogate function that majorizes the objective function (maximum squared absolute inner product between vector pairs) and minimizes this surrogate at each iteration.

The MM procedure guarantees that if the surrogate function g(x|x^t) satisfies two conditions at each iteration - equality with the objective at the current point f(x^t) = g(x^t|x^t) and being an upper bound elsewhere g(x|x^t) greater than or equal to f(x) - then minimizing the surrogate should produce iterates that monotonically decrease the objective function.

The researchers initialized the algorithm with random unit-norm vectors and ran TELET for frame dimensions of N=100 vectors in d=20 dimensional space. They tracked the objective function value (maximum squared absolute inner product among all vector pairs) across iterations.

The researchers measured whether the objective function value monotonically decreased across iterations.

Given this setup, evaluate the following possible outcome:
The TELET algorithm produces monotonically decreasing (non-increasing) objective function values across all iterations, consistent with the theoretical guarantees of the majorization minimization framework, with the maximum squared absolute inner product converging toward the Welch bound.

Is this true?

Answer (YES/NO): YES